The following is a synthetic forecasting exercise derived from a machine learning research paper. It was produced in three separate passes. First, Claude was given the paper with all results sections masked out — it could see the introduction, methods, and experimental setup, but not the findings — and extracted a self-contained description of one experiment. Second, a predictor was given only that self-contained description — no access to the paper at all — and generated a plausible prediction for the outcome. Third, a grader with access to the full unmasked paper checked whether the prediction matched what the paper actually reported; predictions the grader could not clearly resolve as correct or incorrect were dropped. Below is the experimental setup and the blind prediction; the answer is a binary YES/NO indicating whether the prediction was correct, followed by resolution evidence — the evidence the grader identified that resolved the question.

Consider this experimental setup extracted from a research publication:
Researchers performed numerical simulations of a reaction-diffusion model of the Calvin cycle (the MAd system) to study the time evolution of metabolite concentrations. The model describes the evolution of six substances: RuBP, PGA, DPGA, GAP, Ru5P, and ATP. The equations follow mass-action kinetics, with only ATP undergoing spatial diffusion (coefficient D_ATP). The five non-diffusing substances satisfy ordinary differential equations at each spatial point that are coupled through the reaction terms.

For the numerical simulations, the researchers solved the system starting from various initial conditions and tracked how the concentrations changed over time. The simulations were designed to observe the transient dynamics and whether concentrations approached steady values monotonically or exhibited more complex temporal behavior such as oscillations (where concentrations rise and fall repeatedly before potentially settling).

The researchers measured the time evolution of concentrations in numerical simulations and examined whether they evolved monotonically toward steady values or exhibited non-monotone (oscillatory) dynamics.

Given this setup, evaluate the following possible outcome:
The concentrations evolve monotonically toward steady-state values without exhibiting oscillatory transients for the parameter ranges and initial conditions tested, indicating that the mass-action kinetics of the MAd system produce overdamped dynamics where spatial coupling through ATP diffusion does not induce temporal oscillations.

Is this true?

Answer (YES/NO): NO